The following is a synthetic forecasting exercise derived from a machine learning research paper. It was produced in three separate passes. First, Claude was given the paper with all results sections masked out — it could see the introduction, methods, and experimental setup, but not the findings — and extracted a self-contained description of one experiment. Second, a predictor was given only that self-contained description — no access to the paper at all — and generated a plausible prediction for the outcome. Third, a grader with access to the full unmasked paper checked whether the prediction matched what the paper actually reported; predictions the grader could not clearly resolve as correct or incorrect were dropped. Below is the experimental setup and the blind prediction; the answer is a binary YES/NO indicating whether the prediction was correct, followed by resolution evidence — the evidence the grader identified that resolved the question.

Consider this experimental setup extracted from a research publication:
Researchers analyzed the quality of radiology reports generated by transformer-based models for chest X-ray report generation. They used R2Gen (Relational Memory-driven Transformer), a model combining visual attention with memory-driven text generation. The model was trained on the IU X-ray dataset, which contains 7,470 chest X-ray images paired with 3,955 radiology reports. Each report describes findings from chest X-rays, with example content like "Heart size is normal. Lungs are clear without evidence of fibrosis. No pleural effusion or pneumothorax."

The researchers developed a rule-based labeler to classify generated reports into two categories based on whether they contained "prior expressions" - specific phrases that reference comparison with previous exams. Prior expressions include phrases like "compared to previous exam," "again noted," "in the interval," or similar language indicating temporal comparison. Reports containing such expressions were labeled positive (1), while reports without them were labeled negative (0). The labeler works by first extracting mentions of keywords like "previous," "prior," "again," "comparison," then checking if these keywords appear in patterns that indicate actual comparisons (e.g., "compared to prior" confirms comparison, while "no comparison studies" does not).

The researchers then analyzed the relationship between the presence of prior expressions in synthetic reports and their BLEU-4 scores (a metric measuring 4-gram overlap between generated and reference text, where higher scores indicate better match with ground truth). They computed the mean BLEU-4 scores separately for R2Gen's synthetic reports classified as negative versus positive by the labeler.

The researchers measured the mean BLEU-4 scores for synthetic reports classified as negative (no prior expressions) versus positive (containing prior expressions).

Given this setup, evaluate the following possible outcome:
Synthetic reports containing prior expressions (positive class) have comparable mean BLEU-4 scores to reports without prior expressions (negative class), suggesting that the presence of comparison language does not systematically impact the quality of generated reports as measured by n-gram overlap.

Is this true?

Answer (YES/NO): NO